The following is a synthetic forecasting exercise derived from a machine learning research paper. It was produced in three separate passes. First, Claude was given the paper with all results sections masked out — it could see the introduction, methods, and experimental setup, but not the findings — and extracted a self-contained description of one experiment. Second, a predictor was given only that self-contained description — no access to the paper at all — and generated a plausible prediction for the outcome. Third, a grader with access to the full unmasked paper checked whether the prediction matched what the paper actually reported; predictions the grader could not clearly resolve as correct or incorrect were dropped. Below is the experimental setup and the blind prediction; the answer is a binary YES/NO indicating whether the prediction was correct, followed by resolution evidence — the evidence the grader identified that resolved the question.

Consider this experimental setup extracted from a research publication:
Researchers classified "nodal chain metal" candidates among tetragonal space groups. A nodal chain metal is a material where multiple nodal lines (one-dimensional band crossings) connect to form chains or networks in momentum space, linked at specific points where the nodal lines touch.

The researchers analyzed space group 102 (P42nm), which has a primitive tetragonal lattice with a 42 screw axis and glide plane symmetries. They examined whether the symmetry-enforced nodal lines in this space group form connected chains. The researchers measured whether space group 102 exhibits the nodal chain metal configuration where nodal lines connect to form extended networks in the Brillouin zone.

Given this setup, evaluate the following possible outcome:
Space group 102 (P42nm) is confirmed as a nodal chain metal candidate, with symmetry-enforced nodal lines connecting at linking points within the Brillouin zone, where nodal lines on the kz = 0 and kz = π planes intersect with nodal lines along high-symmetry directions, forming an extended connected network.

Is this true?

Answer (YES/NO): YES